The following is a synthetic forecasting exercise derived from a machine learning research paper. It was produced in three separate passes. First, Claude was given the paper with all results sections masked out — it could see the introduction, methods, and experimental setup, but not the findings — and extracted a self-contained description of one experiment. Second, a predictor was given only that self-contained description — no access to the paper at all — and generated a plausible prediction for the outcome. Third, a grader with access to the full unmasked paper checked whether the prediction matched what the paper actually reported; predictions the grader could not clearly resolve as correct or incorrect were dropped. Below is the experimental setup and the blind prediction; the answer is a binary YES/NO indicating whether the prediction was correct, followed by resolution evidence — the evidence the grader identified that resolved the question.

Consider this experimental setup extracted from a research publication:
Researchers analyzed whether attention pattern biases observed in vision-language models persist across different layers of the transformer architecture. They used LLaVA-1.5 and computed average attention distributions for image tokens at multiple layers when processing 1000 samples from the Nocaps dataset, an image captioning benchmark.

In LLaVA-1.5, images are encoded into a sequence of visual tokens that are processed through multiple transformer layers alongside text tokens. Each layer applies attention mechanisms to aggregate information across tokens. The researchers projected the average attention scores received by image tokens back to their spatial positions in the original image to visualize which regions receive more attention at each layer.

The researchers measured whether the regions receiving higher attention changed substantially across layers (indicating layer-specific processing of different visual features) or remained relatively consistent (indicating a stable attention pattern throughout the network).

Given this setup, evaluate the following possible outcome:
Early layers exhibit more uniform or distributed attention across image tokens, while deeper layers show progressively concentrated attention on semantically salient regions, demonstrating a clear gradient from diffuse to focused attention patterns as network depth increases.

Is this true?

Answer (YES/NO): NO